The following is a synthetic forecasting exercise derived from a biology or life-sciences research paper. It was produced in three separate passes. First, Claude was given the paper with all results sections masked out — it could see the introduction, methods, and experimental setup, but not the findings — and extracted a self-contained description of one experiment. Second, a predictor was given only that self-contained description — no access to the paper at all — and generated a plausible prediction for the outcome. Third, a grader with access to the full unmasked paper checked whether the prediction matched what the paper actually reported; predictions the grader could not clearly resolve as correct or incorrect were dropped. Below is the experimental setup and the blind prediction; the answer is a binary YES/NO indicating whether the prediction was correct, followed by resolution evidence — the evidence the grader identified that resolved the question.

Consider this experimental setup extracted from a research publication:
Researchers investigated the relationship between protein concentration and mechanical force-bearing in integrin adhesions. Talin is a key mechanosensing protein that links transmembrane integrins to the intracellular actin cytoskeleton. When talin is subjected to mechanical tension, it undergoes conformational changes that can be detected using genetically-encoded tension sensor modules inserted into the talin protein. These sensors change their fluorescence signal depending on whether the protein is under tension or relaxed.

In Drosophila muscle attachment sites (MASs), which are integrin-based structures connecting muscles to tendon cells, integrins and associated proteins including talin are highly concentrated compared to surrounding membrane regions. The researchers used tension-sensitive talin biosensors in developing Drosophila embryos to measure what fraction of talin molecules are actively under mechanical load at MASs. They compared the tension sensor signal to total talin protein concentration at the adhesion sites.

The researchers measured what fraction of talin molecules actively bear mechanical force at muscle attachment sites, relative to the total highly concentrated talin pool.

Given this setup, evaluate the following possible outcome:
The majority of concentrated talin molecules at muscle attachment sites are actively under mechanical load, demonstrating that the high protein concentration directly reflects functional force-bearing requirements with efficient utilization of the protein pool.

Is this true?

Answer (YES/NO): NO